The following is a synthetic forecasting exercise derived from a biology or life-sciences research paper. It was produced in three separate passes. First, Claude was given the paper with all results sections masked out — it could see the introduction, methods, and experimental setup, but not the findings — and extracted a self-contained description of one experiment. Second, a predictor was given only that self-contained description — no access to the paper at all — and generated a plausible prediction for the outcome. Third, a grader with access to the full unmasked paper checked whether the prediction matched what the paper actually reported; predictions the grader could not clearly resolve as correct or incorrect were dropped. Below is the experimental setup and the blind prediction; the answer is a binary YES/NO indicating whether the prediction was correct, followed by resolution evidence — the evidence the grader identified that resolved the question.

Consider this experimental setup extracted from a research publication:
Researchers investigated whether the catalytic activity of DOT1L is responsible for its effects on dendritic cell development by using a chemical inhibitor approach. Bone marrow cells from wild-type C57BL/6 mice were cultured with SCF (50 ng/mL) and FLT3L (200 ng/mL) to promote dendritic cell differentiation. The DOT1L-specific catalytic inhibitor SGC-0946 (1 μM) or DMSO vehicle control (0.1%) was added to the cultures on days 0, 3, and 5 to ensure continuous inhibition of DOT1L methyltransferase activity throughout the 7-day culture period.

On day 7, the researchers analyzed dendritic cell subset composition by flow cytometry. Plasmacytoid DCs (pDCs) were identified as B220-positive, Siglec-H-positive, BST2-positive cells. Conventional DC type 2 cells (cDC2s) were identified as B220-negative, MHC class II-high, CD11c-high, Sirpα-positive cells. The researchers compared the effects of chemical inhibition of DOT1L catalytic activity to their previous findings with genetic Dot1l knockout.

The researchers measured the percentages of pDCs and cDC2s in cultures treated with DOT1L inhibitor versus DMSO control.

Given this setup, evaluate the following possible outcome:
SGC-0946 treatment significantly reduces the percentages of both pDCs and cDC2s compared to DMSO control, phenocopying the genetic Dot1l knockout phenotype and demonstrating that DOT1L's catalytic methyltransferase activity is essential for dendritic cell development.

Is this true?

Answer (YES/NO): NO